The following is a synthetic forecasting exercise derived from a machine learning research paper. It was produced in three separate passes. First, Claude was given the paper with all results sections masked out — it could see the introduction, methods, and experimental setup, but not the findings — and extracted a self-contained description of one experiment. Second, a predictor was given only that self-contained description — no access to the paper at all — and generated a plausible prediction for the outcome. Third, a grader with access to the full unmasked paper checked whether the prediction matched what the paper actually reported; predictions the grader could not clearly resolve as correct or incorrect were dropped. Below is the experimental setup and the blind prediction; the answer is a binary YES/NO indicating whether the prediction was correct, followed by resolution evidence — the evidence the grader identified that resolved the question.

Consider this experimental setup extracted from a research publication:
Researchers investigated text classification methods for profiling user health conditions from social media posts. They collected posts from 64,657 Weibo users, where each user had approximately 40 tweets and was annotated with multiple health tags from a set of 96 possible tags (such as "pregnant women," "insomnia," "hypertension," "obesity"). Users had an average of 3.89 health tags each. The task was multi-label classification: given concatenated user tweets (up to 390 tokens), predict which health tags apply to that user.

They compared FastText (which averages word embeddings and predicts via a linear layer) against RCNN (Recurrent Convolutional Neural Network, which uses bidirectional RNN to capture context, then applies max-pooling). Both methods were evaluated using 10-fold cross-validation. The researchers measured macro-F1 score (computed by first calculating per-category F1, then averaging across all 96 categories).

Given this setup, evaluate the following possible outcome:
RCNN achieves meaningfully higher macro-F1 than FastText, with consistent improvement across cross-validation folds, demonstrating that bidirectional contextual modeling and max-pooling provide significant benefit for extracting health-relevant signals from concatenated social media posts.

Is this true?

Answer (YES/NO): YES